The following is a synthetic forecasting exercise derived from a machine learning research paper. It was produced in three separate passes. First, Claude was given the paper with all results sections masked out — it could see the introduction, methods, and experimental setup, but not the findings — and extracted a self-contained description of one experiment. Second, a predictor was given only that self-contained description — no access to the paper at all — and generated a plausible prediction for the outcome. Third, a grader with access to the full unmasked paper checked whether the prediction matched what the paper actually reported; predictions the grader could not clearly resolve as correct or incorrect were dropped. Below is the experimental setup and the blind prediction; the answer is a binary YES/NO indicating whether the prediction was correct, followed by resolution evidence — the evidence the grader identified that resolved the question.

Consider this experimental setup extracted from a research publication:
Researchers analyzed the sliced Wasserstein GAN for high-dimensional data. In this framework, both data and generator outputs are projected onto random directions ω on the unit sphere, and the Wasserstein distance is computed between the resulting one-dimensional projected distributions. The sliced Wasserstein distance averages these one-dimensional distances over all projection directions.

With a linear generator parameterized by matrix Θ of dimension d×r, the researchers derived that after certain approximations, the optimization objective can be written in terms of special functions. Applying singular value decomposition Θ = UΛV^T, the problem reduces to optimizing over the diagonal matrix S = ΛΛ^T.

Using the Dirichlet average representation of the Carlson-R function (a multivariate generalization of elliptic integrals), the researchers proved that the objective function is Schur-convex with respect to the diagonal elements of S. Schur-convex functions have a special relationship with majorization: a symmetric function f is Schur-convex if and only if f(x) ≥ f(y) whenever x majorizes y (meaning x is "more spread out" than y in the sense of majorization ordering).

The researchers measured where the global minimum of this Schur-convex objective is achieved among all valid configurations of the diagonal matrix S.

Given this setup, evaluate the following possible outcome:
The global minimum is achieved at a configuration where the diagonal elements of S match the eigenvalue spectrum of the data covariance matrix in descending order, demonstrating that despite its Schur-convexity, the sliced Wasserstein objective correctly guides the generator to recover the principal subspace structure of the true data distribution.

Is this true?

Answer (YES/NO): NO